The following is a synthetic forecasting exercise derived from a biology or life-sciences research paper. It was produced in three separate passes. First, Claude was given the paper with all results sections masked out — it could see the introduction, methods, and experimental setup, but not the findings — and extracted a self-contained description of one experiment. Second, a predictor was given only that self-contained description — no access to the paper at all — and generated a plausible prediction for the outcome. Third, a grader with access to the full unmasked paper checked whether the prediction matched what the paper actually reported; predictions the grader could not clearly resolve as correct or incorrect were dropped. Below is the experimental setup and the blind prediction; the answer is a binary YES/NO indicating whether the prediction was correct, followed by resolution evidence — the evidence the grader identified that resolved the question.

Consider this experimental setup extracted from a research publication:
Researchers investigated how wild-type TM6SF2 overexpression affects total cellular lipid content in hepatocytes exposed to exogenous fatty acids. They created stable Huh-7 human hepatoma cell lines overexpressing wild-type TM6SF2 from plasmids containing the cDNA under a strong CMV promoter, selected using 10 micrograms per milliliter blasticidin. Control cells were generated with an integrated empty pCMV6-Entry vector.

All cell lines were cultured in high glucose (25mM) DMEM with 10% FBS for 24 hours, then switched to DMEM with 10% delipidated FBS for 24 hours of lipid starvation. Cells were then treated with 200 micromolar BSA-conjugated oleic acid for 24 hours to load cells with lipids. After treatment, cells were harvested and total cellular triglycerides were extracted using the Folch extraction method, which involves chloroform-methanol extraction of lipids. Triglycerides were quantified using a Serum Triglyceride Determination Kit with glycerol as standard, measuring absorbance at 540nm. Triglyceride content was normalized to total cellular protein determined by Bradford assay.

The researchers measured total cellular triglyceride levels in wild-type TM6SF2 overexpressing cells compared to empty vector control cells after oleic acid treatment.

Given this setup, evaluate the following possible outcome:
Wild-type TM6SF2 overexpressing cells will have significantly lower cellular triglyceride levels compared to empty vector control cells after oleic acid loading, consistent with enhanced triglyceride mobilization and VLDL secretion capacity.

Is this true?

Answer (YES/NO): YES